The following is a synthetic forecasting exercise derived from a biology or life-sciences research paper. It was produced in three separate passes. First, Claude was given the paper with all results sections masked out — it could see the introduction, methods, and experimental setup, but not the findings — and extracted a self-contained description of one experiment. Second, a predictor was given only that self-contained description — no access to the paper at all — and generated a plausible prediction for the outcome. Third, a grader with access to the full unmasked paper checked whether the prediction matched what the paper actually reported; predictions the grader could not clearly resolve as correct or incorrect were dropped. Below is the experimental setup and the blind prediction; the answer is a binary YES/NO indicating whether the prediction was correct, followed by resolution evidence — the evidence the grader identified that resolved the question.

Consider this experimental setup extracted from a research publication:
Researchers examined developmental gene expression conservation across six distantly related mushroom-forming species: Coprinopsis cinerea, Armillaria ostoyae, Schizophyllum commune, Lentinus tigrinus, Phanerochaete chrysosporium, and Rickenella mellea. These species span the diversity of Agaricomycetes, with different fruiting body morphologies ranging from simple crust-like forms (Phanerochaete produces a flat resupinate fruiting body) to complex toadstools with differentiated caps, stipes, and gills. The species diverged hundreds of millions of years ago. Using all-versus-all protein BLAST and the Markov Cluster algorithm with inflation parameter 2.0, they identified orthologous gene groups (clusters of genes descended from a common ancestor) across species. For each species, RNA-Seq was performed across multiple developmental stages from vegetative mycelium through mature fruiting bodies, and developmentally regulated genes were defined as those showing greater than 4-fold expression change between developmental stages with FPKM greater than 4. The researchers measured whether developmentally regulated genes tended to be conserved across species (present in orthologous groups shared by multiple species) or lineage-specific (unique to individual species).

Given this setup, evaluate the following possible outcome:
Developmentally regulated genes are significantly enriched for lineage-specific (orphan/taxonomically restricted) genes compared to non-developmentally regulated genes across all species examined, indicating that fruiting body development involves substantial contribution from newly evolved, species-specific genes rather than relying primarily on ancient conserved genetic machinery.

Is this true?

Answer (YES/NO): NO